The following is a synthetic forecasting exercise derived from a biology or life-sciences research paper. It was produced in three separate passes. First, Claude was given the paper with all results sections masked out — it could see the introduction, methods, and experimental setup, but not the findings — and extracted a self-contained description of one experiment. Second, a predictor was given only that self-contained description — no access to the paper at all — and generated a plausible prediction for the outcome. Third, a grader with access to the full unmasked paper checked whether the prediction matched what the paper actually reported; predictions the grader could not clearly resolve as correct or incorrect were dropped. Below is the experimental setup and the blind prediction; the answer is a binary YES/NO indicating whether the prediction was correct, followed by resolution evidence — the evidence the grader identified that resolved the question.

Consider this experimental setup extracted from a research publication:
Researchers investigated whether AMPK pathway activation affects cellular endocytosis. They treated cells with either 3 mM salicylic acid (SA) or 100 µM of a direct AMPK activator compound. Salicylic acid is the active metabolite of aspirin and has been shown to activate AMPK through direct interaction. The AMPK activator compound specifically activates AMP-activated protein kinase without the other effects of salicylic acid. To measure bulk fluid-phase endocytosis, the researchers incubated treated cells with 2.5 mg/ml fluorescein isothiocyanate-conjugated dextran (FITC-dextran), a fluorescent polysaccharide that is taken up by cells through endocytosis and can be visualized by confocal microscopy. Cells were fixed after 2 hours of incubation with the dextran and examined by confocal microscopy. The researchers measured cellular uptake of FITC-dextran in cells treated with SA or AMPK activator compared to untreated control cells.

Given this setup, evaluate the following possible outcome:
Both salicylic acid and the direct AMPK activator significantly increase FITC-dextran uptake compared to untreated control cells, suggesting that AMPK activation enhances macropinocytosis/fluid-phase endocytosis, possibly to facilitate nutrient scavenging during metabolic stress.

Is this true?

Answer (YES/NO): NO